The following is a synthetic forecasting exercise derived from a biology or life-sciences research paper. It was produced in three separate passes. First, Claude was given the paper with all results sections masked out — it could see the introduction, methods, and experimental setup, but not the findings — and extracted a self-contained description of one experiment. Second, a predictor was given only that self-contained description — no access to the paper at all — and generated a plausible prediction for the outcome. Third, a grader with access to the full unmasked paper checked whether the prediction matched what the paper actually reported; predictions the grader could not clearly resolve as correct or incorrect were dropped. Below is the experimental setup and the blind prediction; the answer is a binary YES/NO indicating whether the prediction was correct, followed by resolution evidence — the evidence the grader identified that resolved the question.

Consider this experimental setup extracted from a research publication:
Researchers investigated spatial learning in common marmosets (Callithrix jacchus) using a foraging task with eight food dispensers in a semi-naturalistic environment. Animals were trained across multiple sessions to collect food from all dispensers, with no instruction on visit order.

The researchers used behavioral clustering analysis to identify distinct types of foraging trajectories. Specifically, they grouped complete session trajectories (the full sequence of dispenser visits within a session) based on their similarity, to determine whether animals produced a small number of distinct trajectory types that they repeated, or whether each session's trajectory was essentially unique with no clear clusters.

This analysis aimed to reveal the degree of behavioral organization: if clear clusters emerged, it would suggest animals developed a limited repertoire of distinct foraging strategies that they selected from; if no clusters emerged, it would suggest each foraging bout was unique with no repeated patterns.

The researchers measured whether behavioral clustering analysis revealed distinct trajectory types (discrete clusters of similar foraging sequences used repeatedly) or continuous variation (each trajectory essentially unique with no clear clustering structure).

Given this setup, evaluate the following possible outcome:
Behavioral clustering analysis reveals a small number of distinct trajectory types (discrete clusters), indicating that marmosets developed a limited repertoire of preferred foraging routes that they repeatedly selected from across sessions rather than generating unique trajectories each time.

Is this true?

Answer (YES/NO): NO